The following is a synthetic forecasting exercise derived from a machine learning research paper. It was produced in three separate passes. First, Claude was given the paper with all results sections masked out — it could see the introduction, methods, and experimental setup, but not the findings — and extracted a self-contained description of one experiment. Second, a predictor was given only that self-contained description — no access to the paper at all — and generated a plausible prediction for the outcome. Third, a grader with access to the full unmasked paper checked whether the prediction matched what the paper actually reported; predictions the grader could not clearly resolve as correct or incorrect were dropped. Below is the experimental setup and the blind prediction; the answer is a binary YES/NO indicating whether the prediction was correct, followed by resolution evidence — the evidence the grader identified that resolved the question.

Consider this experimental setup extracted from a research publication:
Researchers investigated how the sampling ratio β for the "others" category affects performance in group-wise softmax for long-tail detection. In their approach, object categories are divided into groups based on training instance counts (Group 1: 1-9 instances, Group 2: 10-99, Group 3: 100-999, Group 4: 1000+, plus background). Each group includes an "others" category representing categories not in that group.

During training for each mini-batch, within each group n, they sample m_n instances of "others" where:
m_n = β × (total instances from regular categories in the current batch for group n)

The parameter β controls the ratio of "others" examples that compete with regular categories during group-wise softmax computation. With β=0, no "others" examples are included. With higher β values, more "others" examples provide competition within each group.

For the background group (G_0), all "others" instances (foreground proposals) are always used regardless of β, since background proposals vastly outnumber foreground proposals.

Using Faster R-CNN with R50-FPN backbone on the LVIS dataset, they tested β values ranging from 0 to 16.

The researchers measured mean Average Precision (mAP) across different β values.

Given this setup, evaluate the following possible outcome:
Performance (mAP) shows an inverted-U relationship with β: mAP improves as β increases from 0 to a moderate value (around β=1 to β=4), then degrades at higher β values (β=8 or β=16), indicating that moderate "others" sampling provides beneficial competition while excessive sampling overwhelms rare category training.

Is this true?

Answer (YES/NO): NO